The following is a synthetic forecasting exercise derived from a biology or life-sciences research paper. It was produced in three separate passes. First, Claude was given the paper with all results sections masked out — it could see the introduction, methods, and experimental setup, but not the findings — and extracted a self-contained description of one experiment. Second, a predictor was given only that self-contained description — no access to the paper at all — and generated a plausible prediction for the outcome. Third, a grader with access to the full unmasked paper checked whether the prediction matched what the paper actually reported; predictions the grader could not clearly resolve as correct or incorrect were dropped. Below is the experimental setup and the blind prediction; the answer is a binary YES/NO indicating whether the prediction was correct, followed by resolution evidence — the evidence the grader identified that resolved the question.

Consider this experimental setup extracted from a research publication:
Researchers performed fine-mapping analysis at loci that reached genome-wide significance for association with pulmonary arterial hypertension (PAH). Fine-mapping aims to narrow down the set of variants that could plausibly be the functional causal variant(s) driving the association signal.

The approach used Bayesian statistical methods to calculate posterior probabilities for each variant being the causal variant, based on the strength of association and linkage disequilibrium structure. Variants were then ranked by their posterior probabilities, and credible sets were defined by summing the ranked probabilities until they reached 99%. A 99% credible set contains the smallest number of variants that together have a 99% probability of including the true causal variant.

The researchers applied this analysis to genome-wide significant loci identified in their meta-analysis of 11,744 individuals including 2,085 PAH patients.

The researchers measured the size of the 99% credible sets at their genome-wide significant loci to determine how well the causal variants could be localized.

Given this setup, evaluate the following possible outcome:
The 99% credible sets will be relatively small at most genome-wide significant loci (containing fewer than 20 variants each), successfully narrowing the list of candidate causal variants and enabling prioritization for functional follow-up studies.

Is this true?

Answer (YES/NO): NO